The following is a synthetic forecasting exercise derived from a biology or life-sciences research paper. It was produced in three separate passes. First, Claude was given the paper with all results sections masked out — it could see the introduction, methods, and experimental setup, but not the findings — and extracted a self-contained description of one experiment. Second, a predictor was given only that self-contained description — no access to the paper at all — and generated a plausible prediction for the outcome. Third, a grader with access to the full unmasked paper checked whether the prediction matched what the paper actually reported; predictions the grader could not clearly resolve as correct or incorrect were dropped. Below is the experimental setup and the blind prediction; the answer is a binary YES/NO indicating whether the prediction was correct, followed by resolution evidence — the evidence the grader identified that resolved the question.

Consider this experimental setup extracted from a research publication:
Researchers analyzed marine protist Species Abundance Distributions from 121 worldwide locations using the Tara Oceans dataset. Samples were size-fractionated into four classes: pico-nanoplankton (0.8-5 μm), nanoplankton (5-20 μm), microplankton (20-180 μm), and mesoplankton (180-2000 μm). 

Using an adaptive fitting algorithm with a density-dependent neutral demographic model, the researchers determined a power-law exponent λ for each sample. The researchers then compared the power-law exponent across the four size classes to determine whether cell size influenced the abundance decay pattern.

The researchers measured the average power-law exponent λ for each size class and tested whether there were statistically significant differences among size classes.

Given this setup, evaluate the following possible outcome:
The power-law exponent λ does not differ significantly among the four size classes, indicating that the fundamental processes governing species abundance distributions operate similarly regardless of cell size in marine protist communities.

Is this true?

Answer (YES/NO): NO